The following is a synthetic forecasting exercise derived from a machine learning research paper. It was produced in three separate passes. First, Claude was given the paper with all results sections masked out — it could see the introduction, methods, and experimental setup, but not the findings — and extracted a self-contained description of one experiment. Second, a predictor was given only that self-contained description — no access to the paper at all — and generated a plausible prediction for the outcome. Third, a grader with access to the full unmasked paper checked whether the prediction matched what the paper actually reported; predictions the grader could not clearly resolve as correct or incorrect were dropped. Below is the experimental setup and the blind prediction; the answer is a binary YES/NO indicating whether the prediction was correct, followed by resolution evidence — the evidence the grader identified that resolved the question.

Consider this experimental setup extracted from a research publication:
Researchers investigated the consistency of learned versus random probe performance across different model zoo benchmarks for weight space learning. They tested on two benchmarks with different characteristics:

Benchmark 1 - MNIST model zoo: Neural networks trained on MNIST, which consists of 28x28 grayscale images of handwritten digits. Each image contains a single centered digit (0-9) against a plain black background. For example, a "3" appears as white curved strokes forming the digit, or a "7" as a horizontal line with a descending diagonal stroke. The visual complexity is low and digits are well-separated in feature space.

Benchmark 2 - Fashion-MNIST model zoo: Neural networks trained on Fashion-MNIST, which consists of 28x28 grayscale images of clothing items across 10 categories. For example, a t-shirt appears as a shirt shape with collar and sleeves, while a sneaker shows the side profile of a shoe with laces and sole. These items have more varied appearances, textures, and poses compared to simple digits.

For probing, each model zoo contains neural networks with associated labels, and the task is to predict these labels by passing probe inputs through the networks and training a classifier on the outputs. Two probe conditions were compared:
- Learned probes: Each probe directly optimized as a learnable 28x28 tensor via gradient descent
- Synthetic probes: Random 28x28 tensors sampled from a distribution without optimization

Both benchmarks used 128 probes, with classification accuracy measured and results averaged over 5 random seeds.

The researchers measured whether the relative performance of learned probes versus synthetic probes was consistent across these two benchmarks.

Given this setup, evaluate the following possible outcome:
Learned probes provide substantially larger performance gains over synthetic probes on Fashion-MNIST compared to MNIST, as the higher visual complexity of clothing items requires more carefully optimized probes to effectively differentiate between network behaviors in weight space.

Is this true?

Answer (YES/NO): NO